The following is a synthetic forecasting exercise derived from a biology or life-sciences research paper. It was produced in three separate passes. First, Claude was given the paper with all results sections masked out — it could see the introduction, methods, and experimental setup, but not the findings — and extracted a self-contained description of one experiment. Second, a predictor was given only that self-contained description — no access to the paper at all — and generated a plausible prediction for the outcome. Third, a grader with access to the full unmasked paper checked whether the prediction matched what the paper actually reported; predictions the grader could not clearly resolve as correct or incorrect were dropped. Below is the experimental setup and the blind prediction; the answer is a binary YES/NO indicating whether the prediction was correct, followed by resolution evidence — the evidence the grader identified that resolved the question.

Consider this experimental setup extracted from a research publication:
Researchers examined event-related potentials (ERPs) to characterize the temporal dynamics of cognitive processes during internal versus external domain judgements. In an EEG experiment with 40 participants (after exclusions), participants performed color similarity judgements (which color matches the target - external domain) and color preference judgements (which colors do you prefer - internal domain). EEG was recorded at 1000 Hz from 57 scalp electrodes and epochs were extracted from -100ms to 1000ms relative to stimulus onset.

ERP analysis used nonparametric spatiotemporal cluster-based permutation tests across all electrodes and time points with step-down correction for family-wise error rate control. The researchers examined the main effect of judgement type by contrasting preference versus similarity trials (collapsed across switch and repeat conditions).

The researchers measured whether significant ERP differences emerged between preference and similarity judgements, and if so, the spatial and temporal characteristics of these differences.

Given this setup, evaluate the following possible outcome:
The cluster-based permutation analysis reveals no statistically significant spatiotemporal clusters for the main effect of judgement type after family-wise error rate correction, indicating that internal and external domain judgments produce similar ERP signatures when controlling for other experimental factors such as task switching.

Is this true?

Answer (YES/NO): NO